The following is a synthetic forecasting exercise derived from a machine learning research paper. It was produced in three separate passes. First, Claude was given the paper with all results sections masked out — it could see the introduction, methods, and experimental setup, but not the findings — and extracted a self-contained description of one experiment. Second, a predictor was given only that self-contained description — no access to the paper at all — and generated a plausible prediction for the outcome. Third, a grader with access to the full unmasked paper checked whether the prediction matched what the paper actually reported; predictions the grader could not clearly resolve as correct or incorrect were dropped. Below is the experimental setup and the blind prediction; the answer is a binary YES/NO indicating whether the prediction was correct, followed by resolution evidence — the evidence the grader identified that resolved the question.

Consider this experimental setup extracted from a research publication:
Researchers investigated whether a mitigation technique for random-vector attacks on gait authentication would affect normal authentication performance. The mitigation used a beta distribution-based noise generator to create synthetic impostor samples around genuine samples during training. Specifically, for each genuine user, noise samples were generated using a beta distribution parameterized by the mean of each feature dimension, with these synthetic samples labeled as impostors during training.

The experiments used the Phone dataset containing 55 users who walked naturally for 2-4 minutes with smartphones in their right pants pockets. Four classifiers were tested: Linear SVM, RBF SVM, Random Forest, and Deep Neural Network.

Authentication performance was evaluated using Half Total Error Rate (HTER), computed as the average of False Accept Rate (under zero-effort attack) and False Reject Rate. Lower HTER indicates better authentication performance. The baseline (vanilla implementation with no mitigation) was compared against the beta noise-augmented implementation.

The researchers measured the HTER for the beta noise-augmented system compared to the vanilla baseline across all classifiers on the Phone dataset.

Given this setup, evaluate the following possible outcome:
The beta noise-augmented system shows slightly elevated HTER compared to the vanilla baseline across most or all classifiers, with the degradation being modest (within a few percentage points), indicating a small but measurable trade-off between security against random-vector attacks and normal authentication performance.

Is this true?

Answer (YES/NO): NO